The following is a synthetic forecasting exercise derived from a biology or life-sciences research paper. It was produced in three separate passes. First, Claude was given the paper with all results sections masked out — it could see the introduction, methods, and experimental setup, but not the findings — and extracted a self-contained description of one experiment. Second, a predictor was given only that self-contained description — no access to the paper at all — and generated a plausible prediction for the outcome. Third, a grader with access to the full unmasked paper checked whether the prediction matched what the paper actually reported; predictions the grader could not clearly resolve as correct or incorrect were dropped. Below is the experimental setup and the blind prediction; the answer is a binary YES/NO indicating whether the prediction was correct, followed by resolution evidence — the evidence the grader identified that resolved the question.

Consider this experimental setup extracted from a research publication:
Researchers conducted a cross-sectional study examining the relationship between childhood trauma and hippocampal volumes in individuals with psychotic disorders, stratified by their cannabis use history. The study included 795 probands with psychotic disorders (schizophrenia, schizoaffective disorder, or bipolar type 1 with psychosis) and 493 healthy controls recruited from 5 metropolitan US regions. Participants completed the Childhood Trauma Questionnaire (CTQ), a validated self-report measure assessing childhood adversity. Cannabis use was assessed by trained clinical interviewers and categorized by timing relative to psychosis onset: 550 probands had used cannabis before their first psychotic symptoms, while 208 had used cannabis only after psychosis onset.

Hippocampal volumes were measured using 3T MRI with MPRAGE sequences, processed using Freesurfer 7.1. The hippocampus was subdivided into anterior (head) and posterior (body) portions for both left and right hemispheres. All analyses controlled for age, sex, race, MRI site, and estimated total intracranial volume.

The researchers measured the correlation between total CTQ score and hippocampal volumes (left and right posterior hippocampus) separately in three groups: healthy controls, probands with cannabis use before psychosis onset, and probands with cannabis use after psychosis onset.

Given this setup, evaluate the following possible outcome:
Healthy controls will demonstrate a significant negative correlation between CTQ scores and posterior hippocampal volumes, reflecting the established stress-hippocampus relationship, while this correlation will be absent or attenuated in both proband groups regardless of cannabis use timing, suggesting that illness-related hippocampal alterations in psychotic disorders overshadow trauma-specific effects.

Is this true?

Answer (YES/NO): NO